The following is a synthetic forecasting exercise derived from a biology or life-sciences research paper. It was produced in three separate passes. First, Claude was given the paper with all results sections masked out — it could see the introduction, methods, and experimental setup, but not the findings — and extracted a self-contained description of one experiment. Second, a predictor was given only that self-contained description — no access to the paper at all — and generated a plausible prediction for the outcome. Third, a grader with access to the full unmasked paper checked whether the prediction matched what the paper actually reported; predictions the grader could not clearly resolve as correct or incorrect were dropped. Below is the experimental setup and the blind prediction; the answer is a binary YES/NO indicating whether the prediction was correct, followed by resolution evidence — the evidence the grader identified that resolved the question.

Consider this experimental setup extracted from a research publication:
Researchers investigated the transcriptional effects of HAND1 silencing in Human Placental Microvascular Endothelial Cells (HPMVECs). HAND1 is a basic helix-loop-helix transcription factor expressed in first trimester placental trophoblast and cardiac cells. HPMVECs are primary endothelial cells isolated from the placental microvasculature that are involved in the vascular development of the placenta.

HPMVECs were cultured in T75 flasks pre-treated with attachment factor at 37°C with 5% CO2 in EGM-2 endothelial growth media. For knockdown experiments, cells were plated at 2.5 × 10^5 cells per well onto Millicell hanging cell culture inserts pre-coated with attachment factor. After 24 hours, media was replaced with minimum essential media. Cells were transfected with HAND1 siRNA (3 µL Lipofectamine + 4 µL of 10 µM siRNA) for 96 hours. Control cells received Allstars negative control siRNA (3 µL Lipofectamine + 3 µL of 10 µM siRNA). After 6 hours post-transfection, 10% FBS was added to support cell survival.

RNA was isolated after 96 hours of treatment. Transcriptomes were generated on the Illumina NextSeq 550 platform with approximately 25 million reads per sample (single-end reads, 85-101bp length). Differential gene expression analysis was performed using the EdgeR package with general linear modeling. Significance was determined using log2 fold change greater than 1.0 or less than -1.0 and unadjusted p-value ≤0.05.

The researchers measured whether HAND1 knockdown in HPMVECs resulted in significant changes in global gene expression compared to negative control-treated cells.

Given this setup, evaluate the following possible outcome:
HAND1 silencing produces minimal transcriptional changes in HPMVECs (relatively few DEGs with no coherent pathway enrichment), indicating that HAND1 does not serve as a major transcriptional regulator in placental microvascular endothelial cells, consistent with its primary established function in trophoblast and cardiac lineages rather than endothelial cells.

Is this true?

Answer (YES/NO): YES